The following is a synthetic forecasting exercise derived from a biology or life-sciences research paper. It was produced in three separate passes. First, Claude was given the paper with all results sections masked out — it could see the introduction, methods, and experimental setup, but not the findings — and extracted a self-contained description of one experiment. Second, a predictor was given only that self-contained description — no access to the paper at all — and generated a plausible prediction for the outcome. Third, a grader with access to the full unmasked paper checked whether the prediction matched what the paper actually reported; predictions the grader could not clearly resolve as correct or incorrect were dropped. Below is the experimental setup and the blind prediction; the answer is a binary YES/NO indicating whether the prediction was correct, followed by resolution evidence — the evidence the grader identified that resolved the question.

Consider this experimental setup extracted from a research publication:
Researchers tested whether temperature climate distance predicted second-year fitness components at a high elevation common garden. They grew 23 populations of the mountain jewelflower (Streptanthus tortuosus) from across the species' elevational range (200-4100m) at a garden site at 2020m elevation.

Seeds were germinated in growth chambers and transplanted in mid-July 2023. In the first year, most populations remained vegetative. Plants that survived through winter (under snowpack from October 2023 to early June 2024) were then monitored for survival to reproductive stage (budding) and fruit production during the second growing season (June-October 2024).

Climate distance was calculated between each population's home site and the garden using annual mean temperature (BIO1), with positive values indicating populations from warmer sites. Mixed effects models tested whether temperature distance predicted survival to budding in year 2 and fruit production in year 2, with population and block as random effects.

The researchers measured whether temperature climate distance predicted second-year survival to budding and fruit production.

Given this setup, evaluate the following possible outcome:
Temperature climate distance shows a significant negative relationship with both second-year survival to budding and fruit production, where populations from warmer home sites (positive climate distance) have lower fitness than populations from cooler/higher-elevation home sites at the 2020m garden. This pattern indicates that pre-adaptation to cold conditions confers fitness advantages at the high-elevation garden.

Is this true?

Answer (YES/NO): NO